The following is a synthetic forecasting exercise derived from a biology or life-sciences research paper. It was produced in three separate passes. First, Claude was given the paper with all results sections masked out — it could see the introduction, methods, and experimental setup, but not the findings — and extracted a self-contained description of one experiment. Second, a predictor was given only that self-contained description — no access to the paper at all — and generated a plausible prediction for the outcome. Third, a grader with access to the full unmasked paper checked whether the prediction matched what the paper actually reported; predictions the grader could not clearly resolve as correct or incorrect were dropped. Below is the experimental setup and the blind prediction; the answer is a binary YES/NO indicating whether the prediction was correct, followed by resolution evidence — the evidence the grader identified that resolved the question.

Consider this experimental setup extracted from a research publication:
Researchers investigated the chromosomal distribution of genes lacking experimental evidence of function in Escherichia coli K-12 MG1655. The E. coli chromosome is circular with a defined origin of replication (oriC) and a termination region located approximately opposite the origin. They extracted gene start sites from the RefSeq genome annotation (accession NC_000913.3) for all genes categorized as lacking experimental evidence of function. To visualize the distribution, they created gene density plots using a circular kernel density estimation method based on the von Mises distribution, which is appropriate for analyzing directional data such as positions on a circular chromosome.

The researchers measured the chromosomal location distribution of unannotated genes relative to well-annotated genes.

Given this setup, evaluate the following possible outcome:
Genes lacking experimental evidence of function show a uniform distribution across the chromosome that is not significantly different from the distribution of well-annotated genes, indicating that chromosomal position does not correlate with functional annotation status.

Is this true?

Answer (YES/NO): NO